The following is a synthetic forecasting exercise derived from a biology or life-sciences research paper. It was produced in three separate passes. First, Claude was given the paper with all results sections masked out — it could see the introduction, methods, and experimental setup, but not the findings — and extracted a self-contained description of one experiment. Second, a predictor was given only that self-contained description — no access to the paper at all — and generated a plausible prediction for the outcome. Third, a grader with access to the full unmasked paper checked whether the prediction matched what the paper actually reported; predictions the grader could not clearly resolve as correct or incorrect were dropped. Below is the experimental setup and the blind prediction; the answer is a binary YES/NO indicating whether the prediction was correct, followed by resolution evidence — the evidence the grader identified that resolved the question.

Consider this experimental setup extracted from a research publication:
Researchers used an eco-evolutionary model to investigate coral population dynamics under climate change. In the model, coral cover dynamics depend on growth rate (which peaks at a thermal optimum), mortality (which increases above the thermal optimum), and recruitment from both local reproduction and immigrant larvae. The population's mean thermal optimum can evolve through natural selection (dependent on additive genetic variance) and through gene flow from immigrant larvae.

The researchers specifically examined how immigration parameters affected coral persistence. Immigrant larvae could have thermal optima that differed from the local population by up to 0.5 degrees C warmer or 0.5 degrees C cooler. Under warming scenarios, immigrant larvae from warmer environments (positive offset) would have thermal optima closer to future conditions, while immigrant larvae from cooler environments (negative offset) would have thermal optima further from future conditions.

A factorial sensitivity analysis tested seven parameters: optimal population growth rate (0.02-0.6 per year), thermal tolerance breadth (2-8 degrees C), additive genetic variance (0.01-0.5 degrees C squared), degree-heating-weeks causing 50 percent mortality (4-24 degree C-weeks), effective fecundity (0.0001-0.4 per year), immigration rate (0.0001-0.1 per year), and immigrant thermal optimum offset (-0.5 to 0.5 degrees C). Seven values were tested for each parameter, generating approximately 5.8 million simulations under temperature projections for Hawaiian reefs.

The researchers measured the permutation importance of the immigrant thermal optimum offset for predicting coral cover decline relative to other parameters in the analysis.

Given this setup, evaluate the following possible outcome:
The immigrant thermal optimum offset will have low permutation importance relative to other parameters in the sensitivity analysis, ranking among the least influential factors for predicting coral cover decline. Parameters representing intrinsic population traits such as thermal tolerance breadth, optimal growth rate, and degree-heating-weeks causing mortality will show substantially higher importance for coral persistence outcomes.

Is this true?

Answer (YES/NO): NO